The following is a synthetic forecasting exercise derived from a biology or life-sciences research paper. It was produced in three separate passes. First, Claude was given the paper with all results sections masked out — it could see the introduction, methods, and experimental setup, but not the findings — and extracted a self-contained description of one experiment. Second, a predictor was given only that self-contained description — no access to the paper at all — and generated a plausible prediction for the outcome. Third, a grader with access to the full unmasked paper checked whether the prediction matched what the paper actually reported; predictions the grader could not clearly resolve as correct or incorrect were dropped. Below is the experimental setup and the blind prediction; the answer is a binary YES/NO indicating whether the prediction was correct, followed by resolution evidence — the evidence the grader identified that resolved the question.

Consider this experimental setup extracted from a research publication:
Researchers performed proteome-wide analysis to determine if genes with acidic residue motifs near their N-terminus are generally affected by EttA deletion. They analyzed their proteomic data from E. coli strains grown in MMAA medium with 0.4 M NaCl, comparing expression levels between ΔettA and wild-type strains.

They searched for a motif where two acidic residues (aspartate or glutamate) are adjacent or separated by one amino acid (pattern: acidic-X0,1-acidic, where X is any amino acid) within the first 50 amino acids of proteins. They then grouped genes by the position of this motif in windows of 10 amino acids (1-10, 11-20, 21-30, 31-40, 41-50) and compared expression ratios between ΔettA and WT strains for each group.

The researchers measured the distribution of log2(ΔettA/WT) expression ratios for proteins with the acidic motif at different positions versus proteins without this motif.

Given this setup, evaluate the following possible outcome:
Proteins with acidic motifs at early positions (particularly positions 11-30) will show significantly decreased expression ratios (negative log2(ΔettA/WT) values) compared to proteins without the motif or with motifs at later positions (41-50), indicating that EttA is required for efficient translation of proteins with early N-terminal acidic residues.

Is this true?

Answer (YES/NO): NO